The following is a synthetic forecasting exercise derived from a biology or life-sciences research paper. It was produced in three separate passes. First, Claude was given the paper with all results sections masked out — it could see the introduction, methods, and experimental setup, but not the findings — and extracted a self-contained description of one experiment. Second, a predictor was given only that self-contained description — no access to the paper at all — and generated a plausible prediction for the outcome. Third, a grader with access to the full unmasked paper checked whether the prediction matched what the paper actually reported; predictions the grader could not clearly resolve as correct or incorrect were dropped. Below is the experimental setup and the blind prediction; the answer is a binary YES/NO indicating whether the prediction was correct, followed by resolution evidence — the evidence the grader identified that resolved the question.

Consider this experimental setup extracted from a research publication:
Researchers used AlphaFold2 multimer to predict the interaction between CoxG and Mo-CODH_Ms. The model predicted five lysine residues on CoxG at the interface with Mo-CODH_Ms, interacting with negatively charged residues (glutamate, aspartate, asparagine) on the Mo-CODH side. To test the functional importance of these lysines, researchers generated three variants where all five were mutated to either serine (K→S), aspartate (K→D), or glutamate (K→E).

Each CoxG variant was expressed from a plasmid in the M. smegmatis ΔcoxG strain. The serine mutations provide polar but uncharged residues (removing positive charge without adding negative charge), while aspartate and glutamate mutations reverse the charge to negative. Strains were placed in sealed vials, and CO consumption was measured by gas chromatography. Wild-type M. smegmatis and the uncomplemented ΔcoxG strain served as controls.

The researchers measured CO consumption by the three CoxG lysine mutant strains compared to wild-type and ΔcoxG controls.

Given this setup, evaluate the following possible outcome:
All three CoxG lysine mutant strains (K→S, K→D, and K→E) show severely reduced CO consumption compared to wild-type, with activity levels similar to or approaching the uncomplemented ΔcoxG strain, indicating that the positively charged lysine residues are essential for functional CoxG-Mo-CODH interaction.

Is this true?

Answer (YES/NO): NO